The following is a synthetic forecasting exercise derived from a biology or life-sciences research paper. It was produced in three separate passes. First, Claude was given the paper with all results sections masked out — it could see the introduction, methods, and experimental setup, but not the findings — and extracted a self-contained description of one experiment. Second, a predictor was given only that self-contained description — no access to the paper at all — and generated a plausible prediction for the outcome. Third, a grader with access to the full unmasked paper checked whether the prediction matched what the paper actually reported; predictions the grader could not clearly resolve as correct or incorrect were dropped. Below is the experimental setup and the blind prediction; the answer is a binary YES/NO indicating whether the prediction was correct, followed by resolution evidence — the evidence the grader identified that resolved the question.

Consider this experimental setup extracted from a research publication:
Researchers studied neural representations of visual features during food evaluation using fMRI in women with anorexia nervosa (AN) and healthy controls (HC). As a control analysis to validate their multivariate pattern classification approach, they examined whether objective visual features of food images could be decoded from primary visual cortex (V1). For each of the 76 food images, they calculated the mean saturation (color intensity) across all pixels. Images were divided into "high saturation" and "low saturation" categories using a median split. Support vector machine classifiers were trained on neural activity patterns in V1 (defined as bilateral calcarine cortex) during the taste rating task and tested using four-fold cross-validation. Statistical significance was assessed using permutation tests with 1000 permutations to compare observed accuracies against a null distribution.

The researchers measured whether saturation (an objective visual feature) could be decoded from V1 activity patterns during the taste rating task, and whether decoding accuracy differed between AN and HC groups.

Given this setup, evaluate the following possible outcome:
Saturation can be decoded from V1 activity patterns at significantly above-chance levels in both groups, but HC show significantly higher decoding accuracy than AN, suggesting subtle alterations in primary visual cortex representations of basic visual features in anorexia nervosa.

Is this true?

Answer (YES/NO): NO